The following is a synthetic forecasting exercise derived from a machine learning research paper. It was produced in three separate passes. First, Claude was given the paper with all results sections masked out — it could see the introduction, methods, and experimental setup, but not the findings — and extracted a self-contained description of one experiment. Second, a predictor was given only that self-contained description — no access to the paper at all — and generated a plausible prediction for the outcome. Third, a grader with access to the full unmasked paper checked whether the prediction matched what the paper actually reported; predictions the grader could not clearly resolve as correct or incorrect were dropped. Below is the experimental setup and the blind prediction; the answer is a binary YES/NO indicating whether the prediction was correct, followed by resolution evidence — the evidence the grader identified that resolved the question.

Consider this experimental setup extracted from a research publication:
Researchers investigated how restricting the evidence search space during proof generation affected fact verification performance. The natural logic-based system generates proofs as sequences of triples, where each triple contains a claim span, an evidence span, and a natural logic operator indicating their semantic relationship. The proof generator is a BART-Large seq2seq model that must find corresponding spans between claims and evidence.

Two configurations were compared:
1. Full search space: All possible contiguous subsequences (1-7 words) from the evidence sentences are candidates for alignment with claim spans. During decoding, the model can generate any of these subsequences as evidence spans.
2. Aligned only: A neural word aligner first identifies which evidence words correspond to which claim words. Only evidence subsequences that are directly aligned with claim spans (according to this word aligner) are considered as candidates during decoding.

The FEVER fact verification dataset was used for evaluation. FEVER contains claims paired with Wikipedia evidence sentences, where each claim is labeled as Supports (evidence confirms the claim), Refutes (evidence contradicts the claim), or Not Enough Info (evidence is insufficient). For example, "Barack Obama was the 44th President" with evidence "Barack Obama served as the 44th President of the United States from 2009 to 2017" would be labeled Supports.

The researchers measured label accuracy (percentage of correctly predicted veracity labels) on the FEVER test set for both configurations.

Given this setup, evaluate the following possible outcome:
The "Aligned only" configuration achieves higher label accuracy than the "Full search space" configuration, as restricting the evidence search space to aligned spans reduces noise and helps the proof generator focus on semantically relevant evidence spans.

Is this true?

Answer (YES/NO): NO